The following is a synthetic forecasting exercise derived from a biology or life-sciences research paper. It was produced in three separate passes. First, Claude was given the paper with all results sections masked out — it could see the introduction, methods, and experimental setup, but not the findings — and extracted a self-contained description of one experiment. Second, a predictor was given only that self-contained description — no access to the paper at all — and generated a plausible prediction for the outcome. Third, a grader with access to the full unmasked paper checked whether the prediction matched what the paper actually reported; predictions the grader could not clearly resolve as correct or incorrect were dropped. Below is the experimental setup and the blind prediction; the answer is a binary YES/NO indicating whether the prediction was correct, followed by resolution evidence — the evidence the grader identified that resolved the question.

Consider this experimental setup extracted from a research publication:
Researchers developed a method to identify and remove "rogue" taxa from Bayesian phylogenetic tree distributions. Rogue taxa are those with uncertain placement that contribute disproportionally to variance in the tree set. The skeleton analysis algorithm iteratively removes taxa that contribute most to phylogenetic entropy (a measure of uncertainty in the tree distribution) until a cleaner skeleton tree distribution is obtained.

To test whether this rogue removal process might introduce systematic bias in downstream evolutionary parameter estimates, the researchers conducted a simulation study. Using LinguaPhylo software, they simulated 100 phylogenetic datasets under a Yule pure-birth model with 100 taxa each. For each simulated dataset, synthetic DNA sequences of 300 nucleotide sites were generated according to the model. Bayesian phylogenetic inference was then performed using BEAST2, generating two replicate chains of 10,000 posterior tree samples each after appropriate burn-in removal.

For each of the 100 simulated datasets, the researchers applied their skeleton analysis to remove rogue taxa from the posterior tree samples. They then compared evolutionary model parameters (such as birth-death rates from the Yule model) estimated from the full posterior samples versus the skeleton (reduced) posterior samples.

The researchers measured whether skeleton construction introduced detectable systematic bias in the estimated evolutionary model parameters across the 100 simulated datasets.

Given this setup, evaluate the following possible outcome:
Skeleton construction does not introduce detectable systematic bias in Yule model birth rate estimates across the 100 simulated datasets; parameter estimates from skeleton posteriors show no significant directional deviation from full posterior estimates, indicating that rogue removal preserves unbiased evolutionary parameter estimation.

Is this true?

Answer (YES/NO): YES